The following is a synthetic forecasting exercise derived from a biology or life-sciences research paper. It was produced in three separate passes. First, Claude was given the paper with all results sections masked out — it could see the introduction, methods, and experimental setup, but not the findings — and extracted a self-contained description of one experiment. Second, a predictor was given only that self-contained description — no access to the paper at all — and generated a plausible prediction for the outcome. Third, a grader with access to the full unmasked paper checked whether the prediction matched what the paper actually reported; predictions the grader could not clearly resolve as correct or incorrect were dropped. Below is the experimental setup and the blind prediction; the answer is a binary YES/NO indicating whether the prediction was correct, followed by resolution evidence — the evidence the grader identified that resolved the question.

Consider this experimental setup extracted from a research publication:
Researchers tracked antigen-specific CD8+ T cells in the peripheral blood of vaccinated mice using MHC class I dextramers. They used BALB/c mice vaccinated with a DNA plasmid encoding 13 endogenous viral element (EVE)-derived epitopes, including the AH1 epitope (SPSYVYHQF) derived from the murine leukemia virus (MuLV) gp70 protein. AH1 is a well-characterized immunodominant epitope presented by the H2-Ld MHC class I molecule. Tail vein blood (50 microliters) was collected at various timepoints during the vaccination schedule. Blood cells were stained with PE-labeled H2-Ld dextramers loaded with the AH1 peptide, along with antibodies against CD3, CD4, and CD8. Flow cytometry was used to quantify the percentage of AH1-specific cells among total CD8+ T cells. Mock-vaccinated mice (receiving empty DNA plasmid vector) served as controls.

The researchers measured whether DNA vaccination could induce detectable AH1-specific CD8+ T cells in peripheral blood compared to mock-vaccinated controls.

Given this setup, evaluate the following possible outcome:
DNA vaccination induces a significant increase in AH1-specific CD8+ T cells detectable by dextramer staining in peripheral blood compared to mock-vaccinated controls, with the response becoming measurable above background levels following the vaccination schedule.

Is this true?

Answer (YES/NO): YES